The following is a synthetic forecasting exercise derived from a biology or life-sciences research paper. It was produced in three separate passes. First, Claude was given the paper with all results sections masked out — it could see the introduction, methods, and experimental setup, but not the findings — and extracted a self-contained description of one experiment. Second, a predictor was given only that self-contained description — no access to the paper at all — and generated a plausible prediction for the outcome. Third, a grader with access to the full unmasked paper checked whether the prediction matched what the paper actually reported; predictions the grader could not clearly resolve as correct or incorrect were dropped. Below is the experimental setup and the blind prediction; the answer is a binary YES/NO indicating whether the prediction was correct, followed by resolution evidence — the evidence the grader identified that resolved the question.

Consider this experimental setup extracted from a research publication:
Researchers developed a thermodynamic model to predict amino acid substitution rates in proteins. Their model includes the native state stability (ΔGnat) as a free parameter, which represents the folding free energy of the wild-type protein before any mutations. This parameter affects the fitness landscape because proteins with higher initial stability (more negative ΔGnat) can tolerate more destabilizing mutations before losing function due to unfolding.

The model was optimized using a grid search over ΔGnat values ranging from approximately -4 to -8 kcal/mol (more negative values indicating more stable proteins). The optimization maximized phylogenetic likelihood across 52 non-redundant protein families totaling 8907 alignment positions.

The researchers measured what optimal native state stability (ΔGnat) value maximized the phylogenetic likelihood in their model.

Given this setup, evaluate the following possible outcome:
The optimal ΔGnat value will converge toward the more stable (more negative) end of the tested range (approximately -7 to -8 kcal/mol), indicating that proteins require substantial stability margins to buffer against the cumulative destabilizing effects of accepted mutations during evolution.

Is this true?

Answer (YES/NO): NO